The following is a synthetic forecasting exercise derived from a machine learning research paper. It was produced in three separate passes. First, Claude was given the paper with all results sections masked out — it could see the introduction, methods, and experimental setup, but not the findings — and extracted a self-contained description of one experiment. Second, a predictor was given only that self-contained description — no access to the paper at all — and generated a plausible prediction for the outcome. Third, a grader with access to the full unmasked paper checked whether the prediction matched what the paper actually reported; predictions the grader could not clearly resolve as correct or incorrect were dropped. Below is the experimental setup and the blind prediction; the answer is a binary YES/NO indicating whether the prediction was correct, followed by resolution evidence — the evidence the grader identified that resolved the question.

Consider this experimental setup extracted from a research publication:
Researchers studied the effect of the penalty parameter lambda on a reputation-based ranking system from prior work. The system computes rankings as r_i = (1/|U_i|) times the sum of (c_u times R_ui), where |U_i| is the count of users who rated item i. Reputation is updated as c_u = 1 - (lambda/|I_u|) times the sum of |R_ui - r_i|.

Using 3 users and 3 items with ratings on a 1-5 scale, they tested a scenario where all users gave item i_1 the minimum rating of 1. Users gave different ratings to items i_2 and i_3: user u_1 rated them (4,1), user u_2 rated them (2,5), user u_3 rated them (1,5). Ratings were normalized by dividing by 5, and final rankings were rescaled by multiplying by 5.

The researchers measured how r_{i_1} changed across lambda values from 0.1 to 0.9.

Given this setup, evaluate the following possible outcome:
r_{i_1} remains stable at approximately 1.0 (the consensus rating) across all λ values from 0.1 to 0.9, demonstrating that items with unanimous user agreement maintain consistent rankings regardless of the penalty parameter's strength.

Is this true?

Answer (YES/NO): NO